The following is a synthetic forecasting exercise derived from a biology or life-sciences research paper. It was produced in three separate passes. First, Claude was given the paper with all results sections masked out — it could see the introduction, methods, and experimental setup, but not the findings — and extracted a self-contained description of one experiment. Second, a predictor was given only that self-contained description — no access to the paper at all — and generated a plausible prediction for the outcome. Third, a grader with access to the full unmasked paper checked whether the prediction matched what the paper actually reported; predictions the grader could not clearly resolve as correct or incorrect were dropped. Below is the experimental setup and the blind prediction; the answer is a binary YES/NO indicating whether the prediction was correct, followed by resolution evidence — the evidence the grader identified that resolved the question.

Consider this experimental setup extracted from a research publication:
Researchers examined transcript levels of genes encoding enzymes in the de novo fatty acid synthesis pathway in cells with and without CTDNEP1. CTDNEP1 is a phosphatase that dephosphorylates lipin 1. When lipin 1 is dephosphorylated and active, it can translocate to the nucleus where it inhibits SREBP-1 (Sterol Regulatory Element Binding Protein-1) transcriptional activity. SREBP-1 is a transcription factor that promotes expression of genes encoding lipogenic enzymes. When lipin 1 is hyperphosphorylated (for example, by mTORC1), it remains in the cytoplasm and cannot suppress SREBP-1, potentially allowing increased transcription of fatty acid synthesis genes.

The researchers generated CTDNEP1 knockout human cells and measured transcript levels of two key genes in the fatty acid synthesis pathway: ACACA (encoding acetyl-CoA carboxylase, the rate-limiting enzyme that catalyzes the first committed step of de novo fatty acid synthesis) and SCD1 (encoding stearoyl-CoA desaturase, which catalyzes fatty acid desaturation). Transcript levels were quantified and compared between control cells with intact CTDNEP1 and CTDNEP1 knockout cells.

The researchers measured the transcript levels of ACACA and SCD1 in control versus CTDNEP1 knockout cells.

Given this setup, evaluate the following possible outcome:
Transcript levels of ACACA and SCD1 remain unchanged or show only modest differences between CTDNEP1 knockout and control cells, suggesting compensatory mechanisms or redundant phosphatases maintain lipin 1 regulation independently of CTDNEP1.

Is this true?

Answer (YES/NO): NO